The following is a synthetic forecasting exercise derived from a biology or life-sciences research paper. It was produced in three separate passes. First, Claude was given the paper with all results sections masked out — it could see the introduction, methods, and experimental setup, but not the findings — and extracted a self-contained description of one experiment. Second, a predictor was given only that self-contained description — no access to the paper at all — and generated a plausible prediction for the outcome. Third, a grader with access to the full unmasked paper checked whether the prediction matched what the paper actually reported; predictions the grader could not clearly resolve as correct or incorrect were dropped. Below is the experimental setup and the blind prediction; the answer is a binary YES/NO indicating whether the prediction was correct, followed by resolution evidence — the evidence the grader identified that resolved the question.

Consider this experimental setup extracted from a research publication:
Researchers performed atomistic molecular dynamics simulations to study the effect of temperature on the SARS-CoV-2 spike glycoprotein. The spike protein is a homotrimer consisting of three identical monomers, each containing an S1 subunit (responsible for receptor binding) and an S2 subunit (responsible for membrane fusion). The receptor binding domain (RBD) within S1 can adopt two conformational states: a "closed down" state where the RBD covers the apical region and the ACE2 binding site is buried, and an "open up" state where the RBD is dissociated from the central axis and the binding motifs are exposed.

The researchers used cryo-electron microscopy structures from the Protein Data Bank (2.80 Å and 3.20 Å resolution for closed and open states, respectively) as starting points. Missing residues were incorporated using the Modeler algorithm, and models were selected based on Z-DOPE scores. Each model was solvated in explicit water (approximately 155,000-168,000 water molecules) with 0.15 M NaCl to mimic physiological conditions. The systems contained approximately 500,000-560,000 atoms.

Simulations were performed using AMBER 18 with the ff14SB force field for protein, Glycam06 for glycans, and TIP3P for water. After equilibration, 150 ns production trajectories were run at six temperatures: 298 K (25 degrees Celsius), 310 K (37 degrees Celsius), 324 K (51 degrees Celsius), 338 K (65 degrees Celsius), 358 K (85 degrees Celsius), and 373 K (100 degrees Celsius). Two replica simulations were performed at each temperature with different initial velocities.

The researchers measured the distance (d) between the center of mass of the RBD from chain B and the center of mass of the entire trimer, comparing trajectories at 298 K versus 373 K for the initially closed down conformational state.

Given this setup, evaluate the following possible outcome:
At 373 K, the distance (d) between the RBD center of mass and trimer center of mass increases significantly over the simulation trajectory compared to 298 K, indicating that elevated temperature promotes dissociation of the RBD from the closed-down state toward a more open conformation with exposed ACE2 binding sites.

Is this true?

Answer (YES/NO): NO